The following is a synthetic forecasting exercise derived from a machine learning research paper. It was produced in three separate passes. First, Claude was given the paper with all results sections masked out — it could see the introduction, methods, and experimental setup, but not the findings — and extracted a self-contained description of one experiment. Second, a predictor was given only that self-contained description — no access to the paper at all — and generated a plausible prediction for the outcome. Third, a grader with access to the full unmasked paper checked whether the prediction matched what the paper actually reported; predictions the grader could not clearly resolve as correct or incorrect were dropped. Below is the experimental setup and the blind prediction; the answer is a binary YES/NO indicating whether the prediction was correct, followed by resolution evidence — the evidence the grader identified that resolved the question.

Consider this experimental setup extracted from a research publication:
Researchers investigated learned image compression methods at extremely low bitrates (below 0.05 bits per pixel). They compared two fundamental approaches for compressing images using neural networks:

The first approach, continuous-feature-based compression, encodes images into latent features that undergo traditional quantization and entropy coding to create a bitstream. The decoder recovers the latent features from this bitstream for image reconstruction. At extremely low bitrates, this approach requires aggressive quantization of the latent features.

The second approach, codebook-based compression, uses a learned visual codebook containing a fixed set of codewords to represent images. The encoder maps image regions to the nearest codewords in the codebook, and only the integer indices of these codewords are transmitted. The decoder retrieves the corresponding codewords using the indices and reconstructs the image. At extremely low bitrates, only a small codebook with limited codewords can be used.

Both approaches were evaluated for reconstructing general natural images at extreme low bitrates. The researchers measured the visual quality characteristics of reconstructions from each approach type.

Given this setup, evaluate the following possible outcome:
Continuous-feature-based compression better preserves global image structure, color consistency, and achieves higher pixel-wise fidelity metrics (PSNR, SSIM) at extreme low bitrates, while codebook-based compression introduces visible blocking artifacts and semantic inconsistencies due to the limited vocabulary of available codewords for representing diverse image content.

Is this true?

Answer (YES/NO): NO